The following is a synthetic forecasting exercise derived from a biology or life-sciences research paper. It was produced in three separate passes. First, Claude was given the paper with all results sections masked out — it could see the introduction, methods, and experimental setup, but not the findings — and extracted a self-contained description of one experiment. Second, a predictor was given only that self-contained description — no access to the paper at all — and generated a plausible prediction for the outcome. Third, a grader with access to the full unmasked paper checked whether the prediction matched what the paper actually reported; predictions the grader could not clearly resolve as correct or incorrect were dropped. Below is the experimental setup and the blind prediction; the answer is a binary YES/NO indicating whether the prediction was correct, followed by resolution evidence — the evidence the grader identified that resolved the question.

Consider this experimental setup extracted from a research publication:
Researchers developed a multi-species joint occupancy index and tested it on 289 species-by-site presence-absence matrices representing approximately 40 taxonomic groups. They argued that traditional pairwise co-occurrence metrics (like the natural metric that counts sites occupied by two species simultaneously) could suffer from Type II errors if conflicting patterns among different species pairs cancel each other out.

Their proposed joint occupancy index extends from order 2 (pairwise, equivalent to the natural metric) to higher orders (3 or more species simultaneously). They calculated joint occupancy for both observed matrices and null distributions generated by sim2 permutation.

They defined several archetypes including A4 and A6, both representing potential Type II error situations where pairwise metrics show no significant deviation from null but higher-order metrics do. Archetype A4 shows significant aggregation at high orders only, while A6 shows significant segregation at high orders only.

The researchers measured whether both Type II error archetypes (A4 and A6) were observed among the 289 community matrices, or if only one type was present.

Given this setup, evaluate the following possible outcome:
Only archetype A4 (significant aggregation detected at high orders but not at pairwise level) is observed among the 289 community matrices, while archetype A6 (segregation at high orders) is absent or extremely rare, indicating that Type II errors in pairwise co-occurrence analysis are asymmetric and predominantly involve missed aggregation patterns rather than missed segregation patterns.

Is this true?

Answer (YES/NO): YES